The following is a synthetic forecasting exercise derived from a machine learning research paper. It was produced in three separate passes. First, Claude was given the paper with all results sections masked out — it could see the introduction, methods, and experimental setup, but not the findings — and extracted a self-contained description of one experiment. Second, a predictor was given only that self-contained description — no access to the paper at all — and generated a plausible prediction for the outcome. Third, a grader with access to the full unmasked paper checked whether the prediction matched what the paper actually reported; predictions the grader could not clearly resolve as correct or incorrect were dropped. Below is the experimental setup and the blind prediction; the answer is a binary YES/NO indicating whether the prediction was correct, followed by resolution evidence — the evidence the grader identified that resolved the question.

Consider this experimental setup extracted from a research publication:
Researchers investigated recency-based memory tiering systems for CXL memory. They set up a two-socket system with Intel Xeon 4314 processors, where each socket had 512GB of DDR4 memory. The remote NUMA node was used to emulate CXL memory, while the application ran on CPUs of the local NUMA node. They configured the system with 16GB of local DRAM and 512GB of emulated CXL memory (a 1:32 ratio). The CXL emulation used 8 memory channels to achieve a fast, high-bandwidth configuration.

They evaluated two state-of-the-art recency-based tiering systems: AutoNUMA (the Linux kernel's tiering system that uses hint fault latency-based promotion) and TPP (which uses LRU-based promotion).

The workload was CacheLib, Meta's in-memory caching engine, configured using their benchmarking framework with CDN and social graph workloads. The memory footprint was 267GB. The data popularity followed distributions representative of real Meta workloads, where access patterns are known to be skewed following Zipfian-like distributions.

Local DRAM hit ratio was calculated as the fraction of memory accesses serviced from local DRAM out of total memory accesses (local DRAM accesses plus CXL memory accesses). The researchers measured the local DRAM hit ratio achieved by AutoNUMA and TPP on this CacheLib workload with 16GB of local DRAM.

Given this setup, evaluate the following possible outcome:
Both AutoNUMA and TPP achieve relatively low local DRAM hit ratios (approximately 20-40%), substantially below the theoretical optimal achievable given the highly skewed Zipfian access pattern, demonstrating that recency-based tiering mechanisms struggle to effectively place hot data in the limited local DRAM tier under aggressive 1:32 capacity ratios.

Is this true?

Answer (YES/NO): NO